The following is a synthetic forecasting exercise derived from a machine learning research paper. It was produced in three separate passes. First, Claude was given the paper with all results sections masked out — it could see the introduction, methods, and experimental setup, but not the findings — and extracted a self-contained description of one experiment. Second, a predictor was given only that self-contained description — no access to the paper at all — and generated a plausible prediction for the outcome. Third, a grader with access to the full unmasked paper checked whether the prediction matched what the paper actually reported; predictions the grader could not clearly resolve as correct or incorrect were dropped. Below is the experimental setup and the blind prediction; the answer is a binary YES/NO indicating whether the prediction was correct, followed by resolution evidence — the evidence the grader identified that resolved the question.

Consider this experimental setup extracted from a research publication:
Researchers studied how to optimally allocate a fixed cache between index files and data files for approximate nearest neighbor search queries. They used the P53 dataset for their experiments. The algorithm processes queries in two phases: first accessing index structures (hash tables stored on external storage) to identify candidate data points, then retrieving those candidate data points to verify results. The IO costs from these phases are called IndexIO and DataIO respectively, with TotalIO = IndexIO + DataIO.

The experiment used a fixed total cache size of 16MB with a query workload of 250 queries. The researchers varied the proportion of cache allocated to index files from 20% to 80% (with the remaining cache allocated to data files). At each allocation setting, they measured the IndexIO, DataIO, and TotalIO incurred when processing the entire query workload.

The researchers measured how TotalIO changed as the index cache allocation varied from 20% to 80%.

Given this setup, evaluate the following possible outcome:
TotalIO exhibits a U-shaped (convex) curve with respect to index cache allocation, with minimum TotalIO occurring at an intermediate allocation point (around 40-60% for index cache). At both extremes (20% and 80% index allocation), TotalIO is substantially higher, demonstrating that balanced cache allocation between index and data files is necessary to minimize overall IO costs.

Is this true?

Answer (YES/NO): YES